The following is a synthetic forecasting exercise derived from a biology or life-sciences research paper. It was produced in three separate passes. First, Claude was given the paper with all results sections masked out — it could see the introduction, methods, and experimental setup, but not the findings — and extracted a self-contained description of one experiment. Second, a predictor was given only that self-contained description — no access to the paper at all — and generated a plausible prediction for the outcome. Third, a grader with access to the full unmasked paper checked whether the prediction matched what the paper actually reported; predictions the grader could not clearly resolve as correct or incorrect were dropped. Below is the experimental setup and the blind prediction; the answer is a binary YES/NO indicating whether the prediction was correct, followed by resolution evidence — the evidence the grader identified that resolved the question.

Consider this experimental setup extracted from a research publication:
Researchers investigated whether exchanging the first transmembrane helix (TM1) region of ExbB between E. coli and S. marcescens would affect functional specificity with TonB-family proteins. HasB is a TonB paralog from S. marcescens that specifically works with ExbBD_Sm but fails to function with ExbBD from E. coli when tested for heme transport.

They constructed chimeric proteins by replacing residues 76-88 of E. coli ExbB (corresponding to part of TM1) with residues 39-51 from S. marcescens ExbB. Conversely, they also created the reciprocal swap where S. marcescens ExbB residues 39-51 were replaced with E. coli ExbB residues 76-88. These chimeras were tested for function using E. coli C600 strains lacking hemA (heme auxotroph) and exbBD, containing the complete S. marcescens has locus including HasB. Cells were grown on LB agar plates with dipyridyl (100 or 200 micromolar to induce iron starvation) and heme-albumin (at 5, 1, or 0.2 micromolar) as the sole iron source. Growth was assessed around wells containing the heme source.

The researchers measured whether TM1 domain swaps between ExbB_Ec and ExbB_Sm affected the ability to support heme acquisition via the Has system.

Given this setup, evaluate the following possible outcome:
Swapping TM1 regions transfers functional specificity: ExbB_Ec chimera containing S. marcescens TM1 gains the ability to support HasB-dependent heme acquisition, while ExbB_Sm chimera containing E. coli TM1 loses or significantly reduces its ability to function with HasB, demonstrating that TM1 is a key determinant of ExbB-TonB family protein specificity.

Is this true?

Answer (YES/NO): NO